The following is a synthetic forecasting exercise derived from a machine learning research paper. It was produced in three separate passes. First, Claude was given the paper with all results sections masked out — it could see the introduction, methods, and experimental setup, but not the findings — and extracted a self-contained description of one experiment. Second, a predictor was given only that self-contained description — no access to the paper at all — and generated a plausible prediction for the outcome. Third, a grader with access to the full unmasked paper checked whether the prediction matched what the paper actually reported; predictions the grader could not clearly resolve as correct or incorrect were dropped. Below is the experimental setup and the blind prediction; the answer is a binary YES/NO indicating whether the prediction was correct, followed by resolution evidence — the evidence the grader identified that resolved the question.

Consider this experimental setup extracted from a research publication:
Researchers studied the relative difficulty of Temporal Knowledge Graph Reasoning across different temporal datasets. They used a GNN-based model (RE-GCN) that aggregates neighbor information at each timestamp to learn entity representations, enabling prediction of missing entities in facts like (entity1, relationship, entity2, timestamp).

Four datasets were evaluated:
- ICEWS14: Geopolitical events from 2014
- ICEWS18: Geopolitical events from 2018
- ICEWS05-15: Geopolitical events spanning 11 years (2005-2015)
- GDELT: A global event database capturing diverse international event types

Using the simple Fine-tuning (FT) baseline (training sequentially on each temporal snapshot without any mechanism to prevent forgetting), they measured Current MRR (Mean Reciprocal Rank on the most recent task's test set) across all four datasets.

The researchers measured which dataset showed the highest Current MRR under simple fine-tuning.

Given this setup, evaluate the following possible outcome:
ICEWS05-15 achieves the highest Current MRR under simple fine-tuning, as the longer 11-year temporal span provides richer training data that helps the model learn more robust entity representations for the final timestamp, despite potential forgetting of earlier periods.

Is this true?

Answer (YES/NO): YES